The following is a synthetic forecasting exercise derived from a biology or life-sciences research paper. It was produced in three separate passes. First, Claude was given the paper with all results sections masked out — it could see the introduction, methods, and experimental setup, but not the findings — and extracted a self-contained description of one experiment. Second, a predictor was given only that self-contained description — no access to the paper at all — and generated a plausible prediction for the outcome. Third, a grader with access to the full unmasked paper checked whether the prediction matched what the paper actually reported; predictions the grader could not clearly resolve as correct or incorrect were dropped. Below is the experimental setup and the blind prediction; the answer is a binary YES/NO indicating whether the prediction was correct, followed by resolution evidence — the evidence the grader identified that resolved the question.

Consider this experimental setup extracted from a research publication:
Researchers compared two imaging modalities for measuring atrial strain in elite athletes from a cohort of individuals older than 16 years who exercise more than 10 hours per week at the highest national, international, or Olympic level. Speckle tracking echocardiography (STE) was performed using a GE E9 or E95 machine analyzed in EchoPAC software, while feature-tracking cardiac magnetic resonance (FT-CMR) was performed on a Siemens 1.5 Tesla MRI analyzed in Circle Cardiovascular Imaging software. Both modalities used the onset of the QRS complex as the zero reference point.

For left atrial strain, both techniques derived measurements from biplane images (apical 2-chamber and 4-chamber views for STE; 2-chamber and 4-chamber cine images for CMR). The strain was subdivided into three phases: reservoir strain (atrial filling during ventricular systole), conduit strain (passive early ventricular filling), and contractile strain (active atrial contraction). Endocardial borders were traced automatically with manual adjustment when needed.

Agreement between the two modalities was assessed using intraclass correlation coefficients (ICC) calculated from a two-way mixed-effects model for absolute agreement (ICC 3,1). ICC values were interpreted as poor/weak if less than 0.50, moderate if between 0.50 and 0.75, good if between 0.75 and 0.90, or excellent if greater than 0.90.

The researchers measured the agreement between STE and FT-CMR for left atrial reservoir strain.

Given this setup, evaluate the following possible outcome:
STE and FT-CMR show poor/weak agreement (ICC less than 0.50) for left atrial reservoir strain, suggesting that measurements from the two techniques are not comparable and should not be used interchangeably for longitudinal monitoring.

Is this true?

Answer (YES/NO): YES